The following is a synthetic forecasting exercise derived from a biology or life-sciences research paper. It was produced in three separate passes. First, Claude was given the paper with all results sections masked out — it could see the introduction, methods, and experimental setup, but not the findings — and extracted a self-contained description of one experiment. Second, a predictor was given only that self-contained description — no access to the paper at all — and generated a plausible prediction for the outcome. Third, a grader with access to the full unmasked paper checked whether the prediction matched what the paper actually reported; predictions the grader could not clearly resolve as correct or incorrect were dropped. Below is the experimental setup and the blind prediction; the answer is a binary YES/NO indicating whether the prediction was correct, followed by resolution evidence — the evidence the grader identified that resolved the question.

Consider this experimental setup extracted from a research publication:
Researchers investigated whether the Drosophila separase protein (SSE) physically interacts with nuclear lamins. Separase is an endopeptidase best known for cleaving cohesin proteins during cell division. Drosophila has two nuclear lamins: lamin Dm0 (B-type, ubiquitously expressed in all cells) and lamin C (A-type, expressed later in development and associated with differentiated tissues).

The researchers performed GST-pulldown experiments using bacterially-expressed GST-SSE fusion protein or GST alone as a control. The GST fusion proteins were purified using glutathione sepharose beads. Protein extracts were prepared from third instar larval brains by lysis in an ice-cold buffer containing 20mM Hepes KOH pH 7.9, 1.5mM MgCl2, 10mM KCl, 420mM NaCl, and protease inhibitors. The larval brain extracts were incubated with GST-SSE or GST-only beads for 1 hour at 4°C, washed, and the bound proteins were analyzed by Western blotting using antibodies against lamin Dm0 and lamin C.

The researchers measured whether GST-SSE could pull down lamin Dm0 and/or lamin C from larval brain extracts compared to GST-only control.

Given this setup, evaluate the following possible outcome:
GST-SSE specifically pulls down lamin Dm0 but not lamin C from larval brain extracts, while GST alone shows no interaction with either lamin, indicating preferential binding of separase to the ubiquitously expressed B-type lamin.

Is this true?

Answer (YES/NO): NO